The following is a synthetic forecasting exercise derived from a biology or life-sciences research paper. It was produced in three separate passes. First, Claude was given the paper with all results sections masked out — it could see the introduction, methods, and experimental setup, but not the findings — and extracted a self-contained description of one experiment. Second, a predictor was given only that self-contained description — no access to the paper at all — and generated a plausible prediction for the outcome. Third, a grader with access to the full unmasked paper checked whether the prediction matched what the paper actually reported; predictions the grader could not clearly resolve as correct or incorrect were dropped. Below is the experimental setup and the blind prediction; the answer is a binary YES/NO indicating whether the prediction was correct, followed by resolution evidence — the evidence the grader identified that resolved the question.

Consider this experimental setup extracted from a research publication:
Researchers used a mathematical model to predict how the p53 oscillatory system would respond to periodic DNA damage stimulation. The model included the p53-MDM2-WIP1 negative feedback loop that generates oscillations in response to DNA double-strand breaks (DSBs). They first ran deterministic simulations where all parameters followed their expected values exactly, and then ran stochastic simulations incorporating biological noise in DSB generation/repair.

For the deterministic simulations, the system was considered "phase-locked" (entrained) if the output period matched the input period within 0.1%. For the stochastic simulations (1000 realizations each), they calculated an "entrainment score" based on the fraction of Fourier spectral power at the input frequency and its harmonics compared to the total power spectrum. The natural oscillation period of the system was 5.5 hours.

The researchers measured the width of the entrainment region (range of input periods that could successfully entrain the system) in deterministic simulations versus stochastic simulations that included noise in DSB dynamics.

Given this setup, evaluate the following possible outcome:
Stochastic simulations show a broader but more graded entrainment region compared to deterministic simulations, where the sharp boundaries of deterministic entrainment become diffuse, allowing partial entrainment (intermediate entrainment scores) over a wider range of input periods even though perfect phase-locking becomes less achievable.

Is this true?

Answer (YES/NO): NO